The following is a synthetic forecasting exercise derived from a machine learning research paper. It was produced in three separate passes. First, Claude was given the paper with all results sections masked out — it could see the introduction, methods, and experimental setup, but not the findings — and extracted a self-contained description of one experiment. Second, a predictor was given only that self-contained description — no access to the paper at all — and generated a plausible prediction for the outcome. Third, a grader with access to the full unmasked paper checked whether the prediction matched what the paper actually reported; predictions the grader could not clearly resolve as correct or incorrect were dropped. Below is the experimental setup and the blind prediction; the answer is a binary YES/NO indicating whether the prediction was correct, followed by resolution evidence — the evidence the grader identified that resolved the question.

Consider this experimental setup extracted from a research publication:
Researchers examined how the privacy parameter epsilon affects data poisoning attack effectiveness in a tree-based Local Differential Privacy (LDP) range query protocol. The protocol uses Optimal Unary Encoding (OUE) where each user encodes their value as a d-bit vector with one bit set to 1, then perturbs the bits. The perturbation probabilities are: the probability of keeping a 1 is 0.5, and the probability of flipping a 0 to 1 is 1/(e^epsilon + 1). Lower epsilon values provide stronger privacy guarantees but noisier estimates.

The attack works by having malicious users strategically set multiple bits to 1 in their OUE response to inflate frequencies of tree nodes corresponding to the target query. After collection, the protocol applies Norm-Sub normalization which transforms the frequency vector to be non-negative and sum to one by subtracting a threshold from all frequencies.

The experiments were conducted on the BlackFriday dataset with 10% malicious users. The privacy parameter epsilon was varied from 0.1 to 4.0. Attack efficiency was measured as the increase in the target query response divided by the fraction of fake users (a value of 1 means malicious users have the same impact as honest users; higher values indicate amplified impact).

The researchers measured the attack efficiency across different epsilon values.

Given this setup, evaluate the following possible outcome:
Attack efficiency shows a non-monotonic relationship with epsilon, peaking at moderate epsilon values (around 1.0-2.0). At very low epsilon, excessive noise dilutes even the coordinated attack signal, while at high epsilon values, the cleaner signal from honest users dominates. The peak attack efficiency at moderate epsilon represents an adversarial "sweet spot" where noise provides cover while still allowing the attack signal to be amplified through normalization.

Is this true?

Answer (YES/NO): NO